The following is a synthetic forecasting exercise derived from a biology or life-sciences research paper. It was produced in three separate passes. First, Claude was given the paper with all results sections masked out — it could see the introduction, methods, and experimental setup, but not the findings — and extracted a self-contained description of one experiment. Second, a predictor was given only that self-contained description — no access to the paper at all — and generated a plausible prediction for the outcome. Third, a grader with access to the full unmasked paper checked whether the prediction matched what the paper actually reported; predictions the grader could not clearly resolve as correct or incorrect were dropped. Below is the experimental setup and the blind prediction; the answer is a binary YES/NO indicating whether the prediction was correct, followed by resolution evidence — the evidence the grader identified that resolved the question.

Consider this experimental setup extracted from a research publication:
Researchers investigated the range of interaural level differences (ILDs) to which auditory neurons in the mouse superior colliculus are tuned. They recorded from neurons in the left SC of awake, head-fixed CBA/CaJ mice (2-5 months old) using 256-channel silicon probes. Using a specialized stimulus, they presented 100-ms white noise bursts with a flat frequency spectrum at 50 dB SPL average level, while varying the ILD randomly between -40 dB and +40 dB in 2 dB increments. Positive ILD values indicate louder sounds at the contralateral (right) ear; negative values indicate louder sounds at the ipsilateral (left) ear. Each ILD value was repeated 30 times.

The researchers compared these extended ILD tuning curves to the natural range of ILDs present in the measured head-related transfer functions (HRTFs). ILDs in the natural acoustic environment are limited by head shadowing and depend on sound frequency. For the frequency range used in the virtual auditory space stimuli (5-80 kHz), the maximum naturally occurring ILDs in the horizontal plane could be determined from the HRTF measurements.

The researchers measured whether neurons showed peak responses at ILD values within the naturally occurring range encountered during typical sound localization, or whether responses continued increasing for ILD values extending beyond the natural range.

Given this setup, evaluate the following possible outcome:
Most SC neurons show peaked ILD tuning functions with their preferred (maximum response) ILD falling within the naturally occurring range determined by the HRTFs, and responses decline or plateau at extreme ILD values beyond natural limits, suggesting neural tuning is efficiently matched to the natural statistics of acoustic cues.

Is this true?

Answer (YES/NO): NO